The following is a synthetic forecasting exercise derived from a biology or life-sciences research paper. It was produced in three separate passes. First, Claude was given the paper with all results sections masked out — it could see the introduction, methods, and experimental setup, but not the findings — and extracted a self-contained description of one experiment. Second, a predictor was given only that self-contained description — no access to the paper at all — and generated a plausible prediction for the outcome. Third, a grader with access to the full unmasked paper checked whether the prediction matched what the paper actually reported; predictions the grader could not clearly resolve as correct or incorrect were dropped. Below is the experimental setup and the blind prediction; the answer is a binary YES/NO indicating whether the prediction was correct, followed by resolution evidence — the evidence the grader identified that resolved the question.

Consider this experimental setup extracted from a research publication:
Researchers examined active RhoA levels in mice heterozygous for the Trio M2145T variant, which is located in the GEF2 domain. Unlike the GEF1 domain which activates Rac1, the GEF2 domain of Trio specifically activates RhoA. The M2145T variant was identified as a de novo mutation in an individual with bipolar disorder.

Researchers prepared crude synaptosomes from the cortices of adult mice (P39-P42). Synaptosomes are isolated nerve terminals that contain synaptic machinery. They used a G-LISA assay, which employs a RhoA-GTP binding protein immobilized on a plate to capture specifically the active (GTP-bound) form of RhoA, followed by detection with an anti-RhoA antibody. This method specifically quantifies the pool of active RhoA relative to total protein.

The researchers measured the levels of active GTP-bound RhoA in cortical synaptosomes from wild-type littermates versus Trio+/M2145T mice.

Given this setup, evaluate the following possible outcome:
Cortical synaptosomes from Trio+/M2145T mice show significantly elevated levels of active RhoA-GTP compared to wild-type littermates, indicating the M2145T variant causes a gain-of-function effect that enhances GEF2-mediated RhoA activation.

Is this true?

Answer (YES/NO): NO